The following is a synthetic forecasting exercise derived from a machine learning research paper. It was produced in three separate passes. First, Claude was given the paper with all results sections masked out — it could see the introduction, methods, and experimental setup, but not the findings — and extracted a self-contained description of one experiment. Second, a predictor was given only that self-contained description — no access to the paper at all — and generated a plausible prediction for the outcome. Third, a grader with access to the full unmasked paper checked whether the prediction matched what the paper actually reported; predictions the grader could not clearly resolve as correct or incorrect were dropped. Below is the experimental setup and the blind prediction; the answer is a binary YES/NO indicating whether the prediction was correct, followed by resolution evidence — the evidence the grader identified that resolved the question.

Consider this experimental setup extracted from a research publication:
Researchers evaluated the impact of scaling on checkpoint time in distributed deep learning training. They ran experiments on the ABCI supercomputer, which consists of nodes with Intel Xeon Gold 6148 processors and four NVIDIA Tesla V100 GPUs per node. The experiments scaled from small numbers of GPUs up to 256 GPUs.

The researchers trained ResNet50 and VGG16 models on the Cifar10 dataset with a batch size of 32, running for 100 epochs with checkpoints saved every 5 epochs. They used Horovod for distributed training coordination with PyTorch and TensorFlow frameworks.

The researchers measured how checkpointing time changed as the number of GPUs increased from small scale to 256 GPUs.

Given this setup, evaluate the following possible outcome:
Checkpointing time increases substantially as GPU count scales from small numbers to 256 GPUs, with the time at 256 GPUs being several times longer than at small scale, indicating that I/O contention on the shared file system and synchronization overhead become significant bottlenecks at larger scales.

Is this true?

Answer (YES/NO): NO